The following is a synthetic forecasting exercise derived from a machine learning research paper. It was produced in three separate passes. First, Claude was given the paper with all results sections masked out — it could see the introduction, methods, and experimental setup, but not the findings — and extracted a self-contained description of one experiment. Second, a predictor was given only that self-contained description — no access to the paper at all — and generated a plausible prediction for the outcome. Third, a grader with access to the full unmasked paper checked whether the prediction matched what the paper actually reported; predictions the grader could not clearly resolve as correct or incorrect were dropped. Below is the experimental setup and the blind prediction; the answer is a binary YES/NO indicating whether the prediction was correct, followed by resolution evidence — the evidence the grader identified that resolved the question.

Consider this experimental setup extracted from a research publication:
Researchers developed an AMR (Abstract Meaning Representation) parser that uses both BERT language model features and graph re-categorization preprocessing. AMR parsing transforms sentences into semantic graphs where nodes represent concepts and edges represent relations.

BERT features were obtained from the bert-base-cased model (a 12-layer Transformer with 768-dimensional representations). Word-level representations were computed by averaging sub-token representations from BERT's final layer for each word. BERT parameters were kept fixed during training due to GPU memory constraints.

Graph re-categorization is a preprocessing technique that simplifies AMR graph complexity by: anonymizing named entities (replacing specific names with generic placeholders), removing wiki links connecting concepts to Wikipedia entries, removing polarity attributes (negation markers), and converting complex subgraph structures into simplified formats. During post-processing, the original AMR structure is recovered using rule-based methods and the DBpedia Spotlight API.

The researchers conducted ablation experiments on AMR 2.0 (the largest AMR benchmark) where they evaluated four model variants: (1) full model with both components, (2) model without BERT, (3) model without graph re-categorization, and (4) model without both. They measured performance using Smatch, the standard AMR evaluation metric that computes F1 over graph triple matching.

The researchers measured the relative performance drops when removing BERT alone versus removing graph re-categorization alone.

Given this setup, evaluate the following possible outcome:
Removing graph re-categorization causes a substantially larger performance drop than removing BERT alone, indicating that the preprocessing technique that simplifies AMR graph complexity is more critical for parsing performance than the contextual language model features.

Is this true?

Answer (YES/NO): NO